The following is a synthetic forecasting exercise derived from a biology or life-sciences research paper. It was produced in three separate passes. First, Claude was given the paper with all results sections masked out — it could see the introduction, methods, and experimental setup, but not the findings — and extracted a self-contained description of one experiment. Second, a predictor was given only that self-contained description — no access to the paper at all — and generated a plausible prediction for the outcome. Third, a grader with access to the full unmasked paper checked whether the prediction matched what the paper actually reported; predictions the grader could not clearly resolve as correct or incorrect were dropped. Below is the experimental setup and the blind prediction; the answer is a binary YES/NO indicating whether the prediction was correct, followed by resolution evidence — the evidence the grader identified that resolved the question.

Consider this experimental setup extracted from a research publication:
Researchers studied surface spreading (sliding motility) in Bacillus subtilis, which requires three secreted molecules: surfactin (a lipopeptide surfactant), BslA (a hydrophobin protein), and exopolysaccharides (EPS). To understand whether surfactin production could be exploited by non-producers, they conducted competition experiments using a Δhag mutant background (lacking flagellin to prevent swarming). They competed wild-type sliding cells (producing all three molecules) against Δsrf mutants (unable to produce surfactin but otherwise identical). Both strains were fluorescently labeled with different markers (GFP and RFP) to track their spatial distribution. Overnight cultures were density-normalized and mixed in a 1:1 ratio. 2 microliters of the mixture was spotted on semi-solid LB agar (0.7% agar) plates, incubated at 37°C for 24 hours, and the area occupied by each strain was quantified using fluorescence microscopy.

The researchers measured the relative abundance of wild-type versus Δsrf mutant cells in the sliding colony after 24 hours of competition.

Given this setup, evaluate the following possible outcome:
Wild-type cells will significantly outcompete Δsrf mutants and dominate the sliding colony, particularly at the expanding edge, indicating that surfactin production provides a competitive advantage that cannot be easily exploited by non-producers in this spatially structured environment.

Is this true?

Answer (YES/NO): NO